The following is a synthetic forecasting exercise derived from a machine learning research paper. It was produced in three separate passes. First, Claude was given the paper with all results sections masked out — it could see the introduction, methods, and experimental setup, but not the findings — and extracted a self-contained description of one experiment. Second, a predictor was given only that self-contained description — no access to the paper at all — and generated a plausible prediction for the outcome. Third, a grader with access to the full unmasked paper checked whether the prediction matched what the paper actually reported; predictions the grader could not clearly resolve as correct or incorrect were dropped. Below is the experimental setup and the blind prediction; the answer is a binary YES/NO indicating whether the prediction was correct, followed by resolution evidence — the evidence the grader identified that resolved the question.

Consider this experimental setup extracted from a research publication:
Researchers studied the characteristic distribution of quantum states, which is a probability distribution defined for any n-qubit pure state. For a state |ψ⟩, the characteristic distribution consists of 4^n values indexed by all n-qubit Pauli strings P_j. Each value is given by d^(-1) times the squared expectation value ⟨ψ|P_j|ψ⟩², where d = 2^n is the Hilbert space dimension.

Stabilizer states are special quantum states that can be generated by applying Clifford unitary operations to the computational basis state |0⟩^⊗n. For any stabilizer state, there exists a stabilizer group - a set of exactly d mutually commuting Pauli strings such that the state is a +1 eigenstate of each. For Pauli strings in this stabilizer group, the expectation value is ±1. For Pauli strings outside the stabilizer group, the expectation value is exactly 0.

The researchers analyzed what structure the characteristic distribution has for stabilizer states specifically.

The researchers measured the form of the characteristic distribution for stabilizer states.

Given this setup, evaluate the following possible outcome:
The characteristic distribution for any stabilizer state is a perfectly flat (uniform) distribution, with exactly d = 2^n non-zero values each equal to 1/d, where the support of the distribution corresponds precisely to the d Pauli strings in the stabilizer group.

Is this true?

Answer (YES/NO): YES